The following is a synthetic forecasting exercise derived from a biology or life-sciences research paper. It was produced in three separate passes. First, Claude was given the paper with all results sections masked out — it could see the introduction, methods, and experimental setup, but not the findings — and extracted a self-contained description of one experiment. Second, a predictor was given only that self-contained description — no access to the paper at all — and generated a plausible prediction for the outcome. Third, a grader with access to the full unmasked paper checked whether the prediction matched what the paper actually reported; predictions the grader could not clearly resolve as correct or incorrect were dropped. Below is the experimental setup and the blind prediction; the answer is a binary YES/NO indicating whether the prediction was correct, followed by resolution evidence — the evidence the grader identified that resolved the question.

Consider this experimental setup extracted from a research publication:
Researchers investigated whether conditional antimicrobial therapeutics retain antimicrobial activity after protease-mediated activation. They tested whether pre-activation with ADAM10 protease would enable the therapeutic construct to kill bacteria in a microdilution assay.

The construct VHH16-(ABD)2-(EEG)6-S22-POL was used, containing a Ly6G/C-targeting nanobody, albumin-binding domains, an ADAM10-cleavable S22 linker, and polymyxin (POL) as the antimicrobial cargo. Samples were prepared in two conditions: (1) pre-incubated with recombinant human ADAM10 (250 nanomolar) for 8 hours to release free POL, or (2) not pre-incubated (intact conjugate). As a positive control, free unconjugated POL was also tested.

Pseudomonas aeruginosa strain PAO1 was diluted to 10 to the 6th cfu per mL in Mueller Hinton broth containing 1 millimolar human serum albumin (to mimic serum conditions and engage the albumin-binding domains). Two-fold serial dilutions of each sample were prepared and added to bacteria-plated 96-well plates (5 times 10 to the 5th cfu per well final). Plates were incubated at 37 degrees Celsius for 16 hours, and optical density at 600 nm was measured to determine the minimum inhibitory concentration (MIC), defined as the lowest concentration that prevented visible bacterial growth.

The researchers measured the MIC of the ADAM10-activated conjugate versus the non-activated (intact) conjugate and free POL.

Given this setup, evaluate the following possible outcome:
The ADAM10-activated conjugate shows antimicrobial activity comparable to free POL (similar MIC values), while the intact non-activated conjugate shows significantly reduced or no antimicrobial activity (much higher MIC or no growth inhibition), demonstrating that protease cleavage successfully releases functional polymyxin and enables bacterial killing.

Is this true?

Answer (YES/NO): YES